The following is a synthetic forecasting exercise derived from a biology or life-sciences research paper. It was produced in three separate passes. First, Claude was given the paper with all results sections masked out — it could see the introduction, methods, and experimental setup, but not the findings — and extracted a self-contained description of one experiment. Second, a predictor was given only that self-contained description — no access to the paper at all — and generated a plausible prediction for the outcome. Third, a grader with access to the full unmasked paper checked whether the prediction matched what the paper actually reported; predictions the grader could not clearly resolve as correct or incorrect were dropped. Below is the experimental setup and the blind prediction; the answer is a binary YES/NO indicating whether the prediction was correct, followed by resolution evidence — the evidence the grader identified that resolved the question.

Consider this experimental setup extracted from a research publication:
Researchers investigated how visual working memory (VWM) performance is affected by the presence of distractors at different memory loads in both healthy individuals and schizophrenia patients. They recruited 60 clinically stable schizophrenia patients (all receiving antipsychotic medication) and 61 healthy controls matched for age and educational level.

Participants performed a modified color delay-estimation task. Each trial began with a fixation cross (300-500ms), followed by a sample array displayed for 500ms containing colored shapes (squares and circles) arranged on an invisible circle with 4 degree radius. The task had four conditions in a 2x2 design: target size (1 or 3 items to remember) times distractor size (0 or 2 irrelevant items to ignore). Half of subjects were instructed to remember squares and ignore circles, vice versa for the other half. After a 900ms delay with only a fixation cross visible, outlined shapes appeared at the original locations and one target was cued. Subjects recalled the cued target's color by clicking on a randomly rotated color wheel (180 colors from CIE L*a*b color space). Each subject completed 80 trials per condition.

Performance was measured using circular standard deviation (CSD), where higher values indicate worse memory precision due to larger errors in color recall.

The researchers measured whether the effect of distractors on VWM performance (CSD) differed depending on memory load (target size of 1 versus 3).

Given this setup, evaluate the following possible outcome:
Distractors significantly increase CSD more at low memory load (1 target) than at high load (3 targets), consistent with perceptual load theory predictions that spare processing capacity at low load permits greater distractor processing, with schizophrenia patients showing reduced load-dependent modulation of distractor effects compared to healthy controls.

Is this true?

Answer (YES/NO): NO